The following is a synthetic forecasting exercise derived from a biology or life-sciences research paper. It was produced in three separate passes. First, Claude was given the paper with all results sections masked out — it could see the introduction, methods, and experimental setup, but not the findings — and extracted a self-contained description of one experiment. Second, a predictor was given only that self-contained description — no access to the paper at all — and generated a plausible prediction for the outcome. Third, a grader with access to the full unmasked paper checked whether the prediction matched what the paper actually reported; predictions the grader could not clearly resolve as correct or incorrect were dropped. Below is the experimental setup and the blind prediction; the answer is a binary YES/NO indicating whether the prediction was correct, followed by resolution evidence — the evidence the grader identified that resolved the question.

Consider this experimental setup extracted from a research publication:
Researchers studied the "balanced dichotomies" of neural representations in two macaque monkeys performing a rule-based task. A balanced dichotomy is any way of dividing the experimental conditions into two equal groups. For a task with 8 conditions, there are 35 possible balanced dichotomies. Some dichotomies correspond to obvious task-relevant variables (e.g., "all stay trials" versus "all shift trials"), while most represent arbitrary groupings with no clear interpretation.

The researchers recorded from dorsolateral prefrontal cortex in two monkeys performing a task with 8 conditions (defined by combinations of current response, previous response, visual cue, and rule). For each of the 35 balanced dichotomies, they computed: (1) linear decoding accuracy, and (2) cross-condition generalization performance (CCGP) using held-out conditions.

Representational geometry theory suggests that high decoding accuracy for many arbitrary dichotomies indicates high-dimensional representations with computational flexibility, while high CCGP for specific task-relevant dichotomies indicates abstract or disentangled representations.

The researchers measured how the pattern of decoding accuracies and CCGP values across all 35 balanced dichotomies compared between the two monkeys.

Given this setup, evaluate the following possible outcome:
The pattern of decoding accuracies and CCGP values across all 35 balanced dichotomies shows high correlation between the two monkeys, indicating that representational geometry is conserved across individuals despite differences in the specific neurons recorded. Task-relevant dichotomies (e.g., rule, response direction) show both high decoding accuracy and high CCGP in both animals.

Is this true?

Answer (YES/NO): NO